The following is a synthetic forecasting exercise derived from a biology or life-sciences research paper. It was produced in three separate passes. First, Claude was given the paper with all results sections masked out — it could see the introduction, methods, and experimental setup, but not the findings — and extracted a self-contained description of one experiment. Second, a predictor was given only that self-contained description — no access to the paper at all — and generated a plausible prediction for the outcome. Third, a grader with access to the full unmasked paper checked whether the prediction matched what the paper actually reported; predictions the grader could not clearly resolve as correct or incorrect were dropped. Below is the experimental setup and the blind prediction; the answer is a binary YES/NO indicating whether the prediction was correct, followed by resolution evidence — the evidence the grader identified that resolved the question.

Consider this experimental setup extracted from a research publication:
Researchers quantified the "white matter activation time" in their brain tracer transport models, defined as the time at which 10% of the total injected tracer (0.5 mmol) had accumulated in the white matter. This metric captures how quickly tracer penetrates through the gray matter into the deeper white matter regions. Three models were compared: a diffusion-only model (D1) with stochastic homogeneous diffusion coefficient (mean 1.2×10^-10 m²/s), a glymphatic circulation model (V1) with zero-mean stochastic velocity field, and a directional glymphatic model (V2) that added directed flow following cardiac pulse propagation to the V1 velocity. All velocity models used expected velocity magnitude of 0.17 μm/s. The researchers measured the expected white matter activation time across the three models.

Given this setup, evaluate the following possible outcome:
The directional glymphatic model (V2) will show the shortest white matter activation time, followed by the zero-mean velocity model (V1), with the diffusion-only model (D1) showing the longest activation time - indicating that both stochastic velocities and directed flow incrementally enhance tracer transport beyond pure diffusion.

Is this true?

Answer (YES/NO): NO